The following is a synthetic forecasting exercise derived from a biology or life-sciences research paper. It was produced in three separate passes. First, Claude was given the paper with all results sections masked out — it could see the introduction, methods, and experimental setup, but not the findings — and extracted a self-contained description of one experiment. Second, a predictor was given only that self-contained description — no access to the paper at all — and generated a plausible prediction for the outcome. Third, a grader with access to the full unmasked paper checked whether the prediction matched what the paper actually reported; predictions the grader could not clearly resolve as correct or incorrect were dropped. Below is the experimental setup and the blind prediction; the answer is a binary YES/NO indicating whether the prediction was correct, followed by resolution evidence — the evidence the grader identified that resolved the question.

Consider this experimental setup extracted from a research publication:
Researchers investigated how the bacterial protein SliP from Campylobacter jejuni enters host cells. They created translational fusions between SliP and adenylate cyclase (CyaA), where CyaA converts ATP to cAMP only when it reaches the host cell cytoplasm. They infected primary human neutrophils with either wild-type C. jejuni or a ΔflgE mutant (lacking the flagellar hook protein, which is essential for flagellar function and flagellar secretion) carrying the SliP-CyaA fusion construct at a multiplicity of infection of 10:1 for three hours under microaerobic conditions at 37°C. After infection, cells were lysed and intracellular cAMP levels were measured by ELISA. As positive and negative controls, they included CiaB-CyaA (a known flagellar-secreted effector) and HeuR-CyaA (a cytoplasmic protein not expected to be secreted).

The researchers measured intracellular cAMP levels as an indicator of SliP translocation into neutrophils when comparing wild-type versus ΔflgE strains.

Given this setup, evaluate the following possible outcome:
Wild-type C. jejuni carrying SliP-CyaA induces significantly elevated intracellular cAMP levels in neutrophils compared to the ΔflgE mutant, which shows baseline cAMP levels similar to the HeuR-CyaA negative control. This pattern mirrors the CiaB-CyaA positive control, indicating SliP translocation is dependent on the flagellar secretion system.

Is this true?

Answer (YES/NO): YES